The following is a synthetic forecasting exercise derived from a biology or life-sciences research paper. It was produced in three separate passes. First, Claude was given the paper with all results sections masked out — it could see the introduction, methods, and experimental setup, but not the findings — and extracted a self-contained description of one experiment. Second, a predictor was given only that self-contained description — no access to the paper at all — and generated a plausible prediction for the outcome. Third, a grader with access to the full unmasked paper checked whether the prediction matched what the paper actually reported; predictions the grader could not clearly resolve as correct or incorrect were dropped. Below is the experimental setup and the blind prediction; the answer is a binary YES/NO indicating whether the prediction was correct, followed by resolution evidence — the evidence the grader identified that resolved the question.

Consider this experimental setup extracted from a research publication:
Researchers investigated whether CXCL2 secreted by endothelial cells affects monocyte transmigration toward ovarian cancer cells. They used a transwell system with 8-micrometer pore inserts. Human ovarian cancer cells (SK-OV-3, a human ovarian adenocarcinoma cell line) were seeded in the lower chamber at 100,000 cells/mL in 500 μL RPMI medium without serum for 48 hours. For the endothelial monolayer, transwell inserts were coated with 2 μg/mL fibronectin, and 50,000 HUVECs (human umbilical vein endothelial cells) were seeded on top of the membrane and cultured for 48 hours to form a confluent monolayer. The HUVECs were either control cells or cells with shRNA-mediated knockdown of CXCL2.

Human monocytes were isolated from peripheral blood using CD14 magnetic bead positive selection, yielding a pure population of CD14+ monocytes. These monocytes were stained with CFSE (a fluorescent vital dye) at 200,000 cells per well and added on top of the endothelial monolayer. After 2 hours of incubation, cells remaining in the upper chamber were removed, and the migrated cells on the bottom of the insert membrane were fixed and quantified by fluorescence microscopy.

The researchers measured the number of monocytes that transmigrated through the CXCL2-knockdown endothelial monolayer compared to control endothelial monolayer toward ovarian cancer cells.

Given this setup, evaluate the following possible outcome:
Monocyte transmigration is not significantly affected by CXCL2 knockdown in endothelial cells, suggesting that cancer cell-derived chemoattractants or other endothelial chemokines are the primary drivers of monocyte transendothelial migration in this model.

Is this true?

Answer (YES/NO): NO